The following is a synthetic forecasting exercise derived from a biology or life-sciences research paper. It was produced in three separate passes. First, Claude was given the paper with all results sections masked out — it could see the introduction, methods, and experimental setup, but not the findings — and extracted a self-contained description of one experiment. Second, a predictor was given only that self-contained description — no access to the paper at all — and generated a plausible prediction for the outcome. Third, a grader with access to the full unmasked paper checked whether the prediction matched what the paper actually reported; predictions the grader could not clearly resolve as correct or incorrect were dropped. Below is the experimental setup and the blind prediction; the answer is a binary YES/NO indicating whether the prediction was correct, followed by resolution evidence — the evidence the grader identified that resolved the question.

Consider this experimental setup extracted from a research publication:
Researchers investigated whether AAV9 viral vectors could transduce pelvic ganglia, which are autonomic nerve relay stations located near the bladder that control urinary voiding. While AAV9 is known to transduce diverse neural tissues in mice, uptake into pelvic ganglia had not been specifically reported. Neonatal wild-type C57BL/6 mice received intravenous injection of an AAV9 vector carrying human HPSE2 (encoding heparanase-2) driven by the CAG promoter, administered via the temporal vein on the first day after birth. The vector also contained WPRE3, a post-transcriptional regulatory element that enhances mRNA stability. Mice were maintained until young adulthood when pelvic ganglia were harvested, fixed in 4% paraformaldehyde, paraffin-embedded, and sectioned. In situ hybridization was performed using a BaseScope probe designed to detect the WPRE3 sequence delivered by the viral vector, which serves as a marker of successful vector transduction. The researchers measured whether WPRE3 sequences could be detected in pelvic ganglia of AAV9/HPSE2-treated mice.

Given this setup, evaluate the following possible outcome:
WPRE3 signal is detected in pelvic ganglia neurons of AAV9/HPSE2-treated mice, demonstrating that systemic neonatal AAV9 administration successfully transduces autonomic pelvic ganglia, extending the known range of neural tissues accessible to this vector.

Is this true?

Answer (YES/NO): YES